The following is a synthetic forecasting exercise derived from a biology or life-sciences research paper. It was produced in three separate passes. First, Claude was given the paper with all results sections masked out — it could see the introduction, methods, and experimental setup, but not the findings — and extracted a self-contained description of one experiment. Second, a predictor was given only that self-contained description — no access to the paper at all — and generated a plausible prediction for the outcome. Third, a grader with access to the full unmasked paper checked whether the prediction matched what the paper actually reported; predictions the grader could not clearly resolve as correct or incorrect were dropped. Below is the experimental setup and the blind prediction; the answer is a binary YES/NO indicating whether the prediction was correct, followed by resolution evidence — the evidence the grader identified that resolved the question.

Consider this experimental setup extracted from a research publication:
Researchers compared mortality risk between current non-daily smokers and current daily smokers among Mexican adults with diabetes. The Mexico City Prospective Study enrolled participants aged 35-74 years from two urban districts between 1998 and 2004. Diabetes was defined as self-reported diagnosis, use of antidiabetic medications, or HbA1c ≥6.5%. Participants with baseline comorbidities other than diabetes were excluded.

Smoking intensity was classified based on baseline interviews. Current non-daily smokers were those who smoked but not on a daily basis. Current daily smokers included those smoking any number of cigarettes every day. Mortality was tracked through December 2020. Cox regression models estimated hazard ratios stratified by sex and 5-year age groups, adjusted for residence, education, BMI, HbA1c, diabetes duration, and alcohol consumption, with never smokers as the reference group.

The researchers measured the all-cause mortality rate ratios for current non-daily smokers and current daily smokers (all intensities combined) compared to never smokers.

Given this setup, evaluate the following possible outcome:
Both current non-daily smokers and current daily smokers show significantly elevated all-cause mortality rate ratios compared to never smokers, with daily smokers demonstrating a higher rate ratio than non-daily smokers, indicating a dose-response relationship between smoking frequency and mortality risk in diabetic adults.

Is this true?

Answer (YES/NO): NO